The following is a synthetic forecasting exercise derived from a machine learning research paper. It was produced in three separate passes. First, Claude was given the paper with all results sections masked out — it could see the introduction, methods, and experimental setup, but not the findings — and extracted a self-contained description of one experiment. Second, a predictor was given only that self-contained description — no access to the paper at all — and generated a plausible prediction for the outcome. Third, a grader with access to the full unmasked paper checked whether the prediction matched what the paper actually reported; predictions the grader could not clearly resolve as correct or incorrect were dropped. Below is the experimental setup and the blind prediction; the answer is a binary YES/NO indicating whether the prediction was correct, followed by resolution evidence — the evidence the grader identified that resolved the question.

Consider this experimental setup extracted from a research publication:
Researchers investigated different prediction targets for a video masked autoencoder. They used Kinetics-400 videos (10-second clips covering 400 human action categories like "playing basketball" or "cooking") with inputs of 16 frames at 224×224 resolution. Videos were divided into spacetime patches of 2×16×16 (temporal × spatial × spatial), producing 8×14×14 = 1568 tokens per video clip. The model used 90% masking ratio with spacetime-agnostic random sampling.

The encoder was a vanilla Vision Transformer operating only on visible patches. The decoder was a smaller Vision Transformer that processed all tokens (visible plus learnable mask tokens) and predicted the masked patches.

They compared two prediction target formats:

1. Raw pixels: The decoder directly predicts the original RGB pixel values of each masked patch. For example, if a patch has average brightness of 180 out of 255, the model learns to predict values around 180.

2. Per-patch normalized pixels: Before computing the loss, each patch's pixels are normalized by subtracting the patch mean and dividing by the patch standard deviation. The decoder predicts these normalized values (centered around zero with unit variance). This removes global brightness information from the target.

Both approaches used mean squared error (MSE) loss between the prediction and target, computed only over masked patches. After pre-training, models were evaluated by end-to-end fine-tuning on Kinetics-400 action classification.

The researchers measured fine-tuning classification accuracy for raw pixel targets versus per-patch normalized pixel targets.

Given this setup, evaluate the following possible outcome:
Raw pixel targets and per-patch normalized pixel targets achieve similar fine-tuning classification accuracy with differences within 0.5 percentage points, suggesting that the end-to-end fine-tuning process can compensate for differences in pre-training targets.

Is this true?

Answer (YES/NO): NO